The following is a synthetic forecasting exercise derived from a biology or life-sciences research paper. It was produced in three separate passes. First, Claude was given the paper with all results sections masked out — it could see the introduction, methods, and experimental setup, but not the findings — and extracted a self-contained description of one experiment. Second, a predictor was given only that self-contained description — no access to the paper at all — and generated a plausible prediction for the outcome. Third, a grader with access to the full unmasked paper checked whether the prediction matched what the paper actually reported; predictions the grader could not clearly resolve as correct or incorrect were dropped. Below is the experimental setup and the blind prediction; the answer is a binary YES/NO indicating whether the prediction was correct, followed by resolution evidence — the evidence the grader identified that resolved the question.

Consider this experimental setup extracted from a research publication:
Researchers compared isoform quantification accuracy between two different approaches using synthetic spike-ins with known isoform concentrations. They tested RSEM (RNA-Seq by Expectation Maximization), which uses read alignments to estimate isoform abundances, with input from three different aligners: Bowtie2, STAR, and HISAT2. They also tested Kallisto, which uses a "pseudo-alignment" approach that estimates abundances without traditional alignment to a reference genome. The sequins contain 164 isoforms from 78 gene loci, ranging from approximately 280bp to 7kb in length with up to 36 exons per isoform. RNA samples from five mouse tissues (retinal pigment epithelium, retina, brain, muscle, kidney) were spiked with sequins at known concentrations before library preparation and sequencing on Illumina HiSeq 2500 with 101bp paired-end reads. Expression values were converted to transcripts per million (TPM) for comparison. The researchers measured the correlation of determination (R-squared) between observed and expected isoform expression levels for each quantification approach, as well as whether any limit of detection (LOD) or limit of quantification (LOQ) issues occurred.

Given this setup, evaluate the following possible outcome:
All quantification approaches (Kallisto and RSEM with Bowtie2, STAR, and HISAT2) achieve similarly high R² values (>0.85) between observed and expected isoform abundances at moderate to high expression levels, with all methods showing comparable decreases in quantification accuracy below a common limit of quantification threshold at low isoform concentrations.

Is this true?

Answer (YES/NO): NO